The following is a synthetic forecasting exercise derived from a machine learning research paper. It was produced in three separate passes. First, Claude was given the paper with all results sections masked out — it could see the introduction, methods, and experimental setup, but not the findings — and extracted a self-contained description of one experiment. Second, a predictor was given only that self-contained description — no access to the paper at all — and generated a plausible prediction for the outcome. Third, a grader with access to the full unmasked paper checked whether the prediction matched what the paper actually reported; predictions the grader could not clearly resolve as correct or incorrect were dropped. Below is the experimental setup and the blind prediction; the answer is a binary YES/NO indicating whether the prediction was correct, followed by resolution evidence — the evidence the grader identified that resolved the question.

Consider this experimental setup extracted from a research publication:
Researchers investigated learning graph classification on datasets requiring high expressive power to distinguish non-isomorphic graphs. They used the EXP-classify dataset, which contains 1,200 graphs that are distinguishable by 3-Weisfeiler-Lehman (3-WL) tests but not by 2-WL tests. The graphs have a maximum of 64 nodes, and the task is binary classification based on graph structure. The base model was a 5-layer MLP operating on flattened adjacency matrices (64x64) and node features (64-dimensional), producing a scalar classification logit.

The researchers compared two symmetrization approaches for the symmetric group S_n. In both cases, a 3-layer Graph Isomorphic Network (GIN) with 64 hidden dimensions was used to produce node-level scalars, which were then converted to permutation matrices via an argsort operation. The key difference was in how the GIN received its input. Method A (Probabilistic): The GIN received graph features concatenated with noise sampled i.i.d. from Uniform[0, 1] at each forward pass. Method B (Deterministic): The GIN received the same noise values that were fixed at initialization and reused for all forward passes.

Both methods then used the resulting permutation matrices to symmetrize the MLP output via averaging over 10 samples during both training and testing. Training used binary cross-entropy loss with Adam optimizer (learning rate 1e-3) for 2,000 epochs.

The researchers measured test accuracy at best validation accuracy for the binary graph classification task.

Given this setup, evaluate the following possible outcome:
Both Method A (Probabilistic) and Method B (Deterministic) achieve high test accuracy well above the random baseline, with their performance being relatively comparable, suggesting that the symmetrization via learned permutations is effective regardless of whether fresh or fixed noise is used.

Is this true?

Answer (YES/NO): NO